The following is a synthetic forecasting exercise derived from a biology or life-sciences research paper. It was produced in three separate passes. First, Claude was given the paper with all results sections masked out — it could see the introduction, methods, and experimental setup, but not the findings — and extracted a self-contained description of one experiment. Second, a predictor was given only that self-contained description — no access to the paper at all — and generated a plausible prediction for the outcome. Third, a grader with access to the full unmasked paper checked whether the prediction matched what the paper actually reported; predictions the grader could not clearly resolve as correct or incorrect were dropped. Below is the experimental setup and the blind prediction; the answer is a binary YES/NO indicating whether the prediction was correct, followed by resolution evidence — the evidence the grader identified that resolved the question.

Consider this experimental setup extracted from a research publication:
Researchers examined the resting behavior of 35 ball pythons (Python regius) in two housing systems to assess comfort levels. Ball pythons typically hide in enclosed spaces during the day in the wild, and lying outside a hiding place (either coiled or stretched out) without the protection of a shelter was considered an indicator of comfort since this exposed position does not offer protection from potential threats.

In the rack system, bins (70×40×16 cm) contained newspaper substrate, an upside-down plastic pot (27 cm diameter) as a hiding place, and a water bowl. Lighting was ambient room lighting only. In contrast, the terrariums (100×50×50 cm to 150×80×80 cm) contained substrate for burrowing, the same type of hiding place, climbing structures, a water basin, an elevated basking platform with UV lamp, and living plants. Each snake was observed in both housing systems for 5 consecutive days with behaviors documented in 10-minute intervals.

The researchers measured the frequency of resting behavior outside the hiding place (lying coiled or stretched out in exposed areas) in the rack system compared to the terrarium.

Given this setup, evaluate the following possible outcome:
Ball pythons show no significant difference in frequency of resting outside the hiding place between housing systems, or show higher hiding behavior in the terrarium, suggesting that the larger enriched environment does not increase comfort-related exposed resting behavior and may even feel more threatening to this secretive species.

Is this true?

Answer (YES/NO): NO